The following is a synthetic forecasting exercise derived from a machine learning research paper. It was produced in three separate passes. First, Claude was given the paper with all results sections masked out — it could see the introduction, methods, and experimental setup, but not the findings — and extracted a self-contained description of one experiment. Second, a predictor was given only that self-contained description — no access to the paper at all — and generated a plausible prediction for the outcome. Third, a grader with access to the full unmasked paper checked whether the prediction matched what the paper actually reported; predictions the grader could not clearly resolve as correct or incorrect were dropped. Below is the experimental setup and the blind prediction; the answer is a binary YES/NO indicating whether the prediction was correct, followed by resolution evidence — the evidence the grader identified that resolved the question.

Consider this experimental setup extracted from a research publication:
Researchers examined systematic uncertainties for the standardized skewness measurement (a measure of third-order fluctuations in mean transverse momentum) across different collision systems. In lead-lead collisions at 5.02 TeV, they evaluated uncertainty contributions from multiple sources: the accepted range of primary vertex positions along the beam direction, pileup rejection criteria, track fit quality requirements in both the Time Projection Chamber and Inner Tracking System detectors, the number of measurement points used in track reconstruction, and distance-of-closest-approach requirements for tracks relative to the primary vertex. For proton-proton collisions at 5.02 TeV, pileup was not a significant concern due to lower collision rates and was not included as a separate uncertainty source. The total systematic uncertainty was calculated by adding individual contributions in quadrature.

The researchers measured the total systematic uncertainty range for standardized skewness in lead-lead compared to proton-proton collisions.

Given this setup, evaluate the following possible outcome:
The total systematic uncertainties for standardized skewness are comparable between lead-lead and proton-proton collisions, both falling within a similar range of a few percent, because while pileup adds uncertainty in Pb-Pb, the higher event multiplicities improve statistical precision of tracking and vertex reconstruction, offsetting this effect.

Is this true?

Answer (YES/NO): NO